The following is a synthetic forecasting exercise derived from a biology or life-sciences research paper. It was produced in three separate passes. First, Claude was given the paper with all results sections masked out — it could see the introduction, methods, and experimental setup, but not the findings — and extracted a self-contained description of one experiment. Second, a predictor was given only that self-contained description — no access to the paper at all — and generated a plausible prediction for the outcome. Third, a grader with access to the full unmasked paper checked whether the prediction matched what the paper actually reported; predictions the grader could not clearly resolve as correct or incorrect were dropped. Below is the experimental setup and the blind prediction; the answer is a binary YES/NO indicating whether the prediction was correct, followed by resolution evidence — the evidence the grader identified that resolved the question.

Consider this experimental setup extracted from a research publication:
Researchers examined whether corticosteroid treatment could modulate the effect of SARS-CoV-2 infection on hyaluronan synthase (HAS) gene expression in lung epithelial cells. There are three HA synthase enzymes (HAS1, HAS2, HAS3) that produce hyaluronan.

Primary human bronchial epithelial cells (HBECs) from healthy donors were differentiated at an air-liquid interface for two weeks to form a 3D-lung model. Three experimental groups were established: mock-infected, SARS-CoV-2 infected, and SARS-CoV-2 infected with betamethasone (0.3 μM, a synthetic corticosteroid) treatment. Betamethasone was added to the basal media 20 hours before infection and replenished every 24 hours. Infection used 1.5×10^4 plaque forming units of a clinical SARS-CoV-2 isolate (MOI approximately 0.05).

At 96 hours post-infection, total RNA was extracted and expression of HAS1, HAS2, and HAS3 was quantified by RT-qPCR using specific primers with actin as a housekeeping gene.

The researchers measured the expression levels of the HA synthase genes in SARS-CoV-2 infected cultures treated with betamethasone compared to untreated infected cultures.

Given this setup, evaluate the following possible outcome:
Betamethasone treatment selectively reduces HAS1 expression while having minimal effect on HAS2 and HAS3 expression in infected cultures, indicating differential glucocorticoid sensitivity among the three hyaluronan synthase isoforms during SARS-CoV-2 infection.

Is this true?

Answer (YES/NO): NO